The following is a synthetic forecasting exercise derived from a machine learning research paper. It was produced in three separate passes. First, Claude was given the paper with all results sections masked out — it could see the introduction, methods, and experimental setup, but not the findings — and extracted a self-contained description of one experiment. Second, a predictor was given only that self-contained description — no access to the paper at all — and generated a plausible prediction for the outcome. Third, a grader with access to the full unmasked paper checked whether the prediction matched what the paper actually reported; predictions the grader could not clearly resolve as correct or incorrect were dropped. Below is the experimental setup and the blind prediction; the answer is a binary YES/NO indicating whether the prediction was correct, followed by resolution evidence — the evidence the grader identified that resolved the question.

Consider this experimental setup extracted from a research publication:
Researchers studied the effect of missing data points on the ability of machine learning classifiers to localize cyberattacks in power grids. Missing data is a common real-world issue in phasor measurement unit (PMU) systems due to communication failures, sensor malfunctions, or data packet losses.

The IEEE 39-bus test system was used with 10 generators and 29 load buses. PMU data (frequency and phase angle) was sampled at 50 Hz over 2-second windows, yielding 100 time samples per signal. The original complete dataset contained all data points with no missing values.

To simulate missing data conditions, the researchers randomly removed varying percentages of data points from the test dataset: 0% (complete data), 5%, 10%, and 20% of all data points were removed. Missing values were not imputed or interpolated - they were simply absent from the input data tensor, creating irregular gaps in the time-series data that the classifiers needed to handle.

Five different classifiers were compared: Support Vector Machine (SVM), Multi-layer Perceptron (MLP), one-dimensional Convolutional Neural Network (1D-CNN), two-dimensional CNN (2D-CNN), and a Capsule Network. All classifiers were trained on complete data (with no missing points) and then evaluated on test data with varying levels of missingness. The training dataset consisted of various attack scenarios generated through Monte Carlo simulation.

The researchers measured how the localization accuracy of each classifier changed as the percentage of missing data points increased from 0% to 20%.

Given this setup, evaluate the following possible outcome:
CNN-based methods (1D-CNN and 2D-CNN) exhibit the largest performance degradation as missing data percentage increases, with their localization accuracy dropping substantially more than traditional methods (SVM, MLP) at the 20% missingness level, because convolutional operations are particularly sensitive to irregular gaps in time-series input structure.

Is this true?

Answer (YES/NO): NO